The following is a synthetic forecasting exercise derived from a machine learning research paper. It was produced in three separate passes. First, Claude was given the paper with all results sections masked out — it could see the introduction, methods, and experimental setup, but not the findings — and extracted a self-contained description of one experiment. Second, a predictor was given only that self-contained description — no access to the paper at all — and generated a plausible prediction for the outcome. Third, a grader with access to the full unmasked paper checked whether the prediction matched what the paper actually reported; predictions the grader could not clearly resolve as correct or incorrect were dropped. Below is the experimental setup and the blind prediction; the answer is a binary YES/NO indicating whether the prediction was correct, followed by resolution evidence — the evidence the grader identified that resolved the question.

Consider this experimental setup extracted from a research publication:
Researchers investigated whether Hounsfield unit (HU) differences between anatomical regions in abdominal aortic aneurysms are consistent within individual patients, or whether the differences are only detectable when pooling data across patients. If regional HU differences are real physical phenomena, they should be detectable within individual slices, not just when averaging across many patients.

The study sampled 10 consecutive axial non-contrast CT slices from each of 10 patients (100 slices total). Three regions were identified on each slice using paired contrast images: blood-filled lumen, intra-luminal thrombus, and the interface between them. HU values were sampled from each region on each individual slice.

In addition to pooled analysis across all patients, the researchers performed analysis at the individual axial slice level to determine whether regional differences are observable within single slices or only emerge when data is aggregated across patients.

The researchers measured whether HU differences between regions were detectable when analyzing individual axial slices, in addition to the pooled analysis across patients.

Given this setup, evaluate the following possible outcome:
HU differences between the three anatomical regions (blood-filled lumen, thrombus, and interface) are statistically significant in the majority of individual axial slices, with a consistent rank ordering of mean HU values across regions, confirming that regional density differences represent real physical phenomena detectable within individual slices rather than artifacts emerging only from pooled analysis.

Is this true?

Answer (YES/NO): YES